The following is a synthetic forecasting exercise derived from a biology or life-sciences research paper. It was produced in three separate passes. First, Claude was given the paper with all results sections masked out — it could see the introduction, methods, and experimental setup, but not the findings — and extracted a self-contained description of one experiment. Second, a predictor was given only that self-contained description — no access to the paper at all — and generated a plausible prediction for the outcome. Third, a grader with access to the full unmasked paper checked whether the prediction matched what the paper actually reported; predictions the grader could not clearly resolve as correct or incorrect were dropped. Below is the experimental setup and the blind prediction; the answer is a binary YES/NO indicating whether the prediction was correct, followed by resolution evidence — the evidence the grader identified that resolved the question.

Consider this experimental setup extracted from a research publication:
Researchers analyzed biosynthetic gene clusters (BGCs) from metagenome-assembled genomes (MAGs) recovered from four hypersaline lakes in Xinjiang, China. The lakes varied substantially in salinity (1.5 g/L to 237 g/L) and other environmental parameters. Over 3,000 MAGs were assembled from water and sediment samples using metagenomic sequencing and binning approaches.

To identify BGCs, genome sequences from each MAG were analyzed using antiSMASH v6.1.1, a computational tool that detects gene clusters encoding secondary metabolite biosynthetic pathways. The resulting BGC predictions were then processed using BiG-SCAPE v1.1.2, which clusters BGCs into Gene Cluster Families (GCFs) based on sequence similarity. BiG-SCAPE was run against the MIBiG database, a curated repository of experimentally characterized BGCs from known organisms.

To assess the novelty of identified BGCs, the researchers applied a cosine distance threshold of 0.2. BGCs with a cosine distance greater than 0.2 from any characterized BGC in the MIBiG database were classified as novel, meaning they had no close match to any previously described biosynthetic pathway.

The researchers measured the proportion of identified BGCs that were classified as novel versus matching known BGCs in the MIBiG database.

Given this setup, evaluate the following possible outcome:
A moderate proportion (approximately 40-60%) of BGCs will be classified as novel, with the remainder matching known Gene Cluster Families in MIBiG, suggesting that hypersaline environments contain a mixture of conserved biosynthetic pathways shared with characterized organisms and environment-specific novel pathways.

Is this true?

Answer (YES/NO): NO